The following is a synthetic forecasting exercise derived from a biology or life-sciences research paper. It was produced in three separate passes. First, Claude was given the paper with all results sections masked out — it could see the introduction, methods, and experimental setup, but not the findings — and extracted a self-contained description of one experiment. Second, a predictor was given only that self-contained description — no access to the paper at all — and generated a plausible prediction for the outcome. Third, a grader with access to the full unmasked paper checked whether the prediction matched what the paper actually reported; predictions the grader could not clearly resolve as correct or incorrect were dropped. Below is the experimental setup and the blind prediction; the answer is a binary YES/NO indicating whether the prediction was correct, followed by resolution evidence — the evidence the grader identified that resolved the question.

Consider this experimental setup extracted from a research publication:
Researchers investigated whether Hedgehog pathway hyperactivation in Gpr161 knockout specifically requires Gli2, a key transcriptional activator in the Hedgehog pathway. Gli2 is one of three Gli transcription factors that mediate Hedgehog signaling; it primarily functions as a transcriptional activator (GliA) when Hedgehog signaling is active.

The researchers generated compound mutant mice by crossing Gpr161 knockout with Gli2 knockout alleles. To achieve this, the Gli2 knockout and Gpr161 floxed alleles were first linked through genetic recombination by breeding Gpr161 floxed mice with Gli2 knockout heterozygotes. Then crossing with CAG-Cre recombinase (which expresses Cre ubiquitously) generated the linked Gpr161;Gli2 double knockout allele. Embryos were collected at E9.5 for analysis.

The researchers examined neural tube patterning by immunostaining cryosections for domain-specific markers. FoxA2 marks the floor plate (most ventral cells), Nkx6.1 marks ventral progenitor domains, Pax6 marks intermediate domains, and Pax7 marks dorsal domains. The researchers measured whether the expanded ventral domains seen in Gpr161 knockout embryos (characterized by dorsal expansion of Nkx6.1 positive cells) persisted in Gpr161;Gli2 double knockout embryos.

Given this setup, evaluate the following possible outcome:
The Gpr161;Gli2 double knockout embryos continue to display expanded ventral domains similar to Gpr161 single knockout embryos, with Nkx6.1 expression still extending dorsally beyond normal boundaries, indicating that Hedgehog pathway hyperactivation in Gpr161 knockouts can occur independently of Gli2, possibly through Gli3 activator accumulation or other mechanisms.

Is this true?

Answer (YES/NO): NO